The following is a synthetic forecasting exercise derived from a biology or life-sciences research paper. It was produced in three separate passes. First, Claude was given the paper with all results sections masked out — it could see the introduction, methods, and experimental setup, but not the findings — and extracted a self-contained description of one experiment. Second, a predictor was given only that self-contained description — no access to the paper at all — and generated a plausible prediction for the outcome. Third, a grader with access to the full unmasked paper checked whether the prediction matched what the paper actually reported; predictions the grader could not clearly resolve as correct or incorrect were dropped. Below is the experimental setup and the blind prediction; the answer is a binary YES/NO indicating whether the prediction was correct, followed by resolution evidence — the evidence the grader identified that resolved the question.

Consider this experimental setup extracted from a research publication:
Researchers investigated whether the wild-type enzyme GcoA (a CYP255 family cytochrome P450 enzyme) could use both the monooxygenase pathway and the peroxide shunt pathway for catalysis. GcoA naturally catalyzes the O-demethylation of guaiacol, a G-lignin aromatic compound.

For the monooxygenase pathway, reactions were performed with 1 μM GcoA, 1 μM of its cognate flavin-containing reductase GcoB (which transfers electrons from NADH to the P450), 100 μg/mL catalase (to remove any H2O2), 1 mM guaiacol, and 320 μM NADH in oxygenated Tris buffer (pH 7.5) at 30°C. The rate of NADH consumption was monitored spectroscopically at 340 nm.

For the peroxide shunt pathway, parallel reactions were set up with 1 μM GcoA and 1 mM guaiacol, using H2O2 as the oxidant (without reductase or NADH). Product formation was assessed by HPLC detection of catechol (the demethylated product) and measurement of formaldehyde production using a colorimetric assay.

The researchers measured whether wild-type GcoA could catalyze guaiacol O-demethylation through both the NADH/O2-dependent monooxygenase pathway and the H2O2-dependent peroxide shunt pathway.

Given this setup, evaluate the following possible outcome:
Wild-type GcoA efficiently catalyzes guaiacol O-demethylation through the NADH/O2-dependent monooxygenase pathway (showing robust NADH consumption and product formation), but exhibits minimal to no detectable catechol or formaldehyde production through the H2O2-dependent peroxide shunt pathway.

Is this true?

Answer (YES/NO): NO